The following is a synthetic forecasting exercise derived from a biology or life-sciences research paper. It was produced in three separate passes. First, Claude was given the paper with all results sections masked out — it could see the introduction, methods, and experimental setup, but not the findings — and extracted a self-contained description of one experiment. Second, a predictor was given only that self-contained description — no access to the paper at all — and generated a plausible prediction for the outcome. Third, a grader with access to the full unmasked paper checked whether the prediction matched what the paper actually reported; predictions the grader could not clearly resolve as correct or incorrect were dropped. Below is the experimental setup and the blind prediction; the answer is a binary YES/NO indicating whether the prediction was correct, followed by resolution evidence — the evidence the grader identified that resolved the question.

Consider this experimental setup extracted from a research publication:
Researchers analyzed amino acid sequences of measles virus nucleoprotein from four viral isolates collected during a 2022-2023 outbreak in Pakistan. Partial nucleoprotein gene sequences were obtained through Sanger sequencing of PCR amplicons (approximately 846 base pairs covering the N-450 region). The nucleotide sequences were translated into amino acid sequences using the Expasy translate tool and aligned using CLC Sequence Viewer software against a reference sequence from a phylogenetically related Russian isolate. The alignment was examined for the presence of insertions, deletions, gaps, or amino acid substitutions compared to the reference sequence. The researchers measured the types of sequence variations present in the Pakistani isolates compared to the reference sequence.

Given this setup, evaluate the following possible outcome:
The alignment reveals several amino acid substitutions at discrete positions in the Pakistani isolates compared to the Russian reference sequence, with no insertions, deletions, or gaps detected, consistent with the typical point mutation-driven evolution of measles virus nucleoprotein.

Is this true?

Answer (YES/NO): YES